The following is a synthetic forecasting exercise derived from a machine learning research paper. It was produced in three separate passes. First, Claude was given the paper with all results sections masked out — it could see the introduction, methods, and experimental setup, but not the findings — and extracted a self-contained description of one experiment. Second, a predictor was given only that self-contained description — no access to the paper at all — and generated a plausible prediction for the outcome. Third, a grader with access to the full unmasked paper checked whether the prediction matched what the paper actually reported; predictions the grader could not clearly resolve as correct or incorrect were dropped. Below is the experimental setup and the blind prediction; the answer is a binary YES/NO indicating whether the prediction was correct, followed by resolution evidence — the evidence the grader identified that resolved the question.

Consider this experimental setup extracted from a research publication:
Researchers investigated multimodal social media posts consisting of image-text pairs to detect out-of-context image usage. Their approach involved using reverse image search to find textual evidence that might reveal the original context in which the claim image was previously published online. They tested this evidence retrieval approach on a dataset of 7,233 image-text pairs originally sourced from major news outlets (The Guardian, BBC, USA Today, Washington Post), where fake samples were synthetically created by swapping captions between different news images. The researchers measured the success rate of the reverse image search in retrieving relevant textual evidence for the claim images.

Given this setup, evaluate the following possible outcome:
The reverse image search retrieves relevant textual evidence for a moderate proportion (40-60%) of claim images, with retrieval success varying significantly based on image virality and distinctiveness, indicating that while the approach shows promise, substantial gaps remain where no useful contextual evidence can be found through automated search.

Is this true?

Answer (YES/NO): NO